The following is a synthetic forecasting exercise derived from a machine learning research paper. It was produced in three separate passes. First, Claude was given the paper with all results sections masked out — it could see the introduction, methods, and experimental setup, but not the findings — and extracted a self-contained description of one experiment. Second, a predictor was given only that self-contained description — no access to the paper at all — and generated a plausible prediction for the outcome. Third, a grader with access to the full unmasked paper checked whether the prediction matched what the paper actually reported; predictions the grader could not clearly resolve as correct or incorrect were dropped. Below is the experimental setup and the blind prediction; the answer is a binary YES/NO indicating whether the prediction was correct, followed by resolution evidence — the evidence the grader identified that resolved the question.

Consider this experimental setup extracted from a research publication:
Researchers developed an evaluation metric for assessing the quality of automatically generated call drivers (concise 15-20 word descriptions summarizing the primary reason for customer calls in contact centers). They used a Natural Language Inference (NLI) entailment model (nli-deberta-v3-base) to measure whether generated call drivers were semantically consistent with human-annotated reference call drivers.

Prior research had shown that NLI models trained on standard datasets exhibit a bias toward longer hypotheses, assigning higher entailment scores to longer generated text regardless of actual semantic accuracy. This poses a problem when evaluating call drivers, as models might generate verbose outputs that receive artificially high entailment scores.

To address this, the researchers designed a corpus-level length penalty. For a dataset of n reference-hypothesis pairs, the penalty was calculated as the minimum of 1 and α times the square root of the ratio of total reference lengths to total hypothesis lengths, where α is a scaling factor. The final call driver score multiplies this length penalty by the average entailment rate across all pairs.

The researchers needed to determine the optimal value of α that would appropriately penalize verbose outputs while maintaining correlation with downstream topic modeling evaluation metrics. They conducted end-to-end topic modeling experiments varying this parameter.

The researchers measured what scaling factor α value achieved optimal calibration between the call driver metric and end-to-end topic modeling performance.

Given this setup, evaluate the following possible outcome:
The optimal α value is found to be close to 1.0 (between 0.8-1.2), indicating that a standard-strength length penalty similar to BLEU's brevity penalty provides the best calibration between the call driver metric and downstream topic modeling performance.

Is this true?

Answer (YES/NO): YES